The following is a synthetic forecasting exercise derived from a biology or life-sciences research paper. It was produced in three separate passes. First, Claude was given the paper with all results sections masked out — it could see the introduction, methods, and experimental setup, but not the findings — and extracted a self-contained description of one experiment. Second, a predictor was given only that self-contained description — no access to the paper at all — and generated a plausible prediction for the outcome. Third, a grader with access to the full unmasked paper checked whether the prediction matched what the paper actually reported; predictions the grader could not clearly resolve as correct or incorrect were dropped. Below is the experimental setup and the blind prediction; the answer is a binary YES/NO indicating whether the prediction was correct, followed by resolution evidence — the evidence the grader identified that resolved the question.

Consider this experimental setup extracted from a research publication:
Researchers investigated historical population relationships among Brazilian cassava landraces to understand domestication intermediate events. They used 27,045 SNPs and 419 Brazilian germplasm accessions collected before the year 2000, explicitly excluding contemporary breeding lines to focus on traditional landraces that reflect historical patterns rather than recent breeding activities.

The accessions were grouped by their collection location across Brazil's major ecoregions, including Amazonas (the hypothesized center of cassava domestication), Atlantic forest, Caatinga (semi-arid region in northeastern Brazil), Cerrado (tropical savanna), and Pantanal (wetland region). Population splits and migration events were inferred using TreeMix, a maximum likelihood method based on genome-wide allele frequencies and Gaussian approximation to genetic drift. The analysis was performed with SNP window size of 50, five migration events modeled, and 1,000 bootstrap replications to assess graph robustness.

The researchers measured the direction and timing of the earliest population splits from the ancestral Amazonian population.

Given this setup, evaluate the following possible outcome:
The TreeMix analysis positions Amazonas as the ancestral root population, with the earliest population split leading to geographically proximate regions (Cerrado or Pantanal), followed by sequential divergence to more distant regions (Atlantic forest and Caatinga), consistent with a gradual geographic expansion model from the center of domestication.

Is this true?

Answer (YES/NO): NO